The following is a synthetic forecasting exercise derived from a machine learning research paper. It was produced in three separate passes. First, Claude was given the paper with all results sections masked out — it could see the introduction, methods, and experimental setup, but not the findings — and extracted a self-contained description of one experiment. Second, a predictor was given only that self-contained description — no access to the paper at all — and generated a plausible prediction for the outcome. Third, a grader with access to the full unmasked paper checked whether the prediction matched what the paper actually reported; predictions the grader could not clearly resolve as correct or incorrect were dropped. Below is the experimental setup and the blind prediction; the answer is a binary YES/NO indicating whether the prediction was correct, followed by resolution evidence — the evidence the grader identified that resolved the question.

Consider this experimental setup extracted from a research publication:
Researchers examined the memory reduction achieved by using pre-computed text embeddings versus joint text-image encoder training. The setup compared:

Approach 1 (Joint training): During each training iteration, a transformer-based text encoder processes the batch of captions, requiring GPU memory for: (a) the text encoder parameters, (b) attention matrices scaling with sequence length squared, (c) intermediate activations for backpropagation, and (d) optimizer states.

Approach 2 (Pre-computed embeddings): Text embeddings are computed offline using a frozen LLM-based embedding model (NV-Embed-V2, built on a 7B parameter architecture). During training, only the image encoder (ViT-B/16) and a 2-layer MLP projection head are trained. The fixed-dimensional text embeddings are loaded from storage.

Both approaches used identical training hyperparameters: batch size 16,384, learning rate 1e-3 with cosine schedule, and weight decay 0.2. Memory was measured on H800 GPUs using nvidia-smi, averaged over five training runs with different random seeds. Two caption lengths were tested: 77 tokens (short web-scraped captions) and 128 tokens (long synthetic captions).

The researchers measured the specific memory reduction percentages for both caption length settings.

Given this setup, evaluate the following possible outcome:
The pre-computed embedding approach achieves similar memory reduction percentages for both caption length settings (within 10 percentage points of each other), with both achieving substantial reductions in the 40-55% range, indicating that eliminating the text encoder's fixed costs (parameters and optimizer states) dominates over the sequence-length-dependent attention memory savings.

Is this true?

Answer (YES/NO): NO